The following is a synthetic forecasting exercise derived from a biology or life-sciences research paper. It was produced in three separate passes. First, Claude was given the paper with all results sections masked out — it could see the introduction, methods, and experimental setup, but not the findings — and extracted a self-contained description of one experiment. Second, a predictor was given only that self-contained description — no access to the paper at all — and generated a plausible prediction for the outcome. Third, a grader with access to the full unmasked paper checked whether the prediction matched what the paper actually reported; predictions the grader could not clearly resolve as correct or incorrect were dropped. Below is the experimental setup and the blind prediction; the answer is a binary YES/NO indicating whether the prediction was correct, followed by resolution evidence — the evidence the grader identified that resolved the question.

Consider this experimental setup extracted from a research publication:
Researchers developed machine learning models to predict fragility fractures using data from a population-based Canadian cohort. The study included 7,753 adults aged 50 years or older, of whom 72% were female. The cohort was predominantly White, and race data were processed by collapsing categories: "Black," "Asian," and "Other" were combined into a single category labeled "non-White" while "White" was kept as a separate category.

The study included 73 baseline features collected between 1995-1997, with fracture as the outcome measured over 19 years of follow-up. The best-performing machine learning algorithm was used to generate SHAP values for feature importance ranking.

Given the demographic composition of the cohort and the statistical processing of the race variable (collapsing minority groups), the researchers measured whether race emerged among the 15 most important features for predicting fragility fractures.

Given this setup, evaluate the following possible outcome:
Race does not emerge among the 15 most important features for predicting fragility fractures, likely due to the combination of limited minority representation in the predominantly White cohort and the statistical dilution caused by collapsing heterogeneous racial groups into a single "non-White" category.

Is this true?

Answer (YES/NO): YES